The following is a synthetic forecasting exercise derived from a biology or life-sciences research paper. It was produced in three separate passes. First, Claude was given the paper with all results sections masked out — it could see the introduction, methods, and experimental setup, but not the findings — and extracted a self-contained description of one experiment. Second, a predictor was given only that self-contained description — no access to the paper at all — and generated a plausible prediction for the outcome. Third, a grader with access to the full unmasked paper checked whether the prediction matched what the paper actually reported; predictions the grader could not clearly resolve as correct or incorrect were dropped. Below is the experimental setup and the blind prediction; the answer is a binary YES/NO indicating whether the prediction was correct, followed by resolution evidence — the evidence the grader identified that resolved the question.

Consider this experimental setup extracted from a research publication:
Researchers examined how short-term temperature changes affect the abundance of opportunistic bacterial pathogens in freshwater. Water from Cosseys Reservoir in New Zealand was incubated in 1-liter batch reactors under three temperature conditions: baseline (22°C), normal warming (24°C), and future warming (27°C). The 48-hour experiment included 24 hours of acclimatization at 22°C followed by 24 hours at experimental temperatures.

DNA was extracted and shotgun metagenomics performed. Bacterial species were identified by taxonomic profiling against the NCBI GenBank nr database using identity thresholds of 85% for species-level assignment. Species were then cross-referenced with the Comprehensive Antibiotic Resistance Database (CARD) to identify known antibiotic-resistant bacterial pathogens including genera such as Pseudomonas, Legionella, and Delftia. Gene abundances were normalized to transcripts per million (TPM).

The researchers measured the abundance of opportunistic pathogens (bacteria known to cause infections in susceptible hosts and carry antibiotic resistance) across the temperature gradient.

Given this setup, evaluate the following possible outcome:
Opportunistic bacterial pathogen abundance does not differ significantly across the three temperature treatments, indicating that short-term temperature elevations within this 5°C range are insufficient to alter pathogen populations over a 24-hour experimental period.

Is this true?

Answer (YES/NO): NO